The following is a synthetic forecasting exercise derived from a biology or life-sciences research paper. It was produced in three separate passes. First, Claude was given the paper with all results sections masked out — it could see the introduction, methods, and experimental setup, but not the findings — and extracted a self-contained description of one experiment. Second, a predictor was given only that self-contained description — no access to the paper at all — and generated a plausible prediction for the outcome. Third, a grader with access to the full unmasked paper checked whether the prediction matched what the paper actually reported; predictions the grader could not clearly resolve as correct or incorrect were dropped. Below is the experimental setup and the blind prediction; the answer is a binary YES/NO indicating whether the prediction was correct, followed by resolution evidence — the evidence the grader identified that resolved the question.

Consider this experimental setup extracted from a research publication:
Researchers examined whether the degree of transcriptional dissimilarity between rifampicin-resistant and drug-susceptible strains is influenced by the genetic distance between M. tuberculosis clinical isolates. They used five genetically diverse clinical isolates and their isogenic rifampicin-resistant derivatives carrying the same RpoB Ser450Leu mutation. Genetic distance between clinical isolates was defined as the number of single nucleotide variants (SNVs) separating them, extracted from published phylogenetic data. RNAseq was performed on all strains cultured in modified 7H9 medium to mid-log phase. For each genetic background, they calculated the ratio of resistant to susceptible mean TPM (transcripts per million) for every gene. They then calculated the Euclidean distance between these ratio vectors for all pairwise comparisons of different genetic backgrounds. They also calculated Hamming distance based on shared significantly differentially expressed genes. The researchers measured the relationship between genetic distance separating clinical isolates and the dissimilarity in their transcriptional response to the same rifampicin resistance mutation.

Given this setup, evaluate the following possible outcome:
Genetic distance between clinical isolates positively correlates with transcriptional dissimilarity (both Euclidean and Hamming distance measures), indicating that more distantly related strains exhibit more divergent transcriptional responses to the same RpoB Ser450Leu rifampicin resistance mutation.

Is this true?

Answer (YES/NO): NO